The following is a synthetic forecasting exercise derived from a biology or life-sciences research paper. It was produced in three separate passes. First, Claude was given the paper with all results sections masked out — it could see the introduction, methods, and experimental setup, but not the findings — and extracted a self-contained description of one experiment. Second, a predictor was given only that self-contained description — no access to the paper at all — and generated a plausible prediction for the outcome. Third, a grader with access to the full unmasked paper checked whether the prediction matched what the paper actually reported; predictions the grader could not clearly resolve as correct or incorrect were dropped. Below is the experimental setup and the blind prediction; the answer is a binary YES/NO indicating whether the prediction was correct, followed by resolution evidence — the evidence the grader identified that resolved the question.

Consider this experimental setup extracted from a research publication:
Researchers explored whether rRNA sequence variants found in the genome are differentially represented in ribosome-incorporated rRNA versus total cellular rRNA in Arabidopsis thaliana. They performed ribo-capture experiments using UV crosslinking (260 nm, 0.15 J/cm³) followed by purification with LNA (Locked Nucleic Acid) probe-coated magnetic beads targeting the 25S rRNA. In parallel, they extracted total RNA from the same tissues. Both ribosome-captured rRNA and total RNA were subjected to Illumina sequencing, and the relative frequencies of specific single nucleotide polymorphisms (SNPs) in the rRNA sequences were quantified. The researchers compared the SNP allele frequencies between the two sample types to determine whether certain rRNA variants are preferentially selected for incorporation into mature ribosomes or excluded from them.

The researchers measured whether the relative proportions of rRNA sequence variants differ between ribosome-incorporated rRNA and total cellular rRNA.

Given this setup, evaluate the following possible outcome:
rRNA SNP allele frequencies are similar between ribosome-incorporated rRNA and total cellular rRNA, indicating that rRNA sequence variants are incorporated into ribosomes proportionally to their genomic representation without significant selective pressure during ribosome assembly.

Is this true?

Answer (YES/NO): NO